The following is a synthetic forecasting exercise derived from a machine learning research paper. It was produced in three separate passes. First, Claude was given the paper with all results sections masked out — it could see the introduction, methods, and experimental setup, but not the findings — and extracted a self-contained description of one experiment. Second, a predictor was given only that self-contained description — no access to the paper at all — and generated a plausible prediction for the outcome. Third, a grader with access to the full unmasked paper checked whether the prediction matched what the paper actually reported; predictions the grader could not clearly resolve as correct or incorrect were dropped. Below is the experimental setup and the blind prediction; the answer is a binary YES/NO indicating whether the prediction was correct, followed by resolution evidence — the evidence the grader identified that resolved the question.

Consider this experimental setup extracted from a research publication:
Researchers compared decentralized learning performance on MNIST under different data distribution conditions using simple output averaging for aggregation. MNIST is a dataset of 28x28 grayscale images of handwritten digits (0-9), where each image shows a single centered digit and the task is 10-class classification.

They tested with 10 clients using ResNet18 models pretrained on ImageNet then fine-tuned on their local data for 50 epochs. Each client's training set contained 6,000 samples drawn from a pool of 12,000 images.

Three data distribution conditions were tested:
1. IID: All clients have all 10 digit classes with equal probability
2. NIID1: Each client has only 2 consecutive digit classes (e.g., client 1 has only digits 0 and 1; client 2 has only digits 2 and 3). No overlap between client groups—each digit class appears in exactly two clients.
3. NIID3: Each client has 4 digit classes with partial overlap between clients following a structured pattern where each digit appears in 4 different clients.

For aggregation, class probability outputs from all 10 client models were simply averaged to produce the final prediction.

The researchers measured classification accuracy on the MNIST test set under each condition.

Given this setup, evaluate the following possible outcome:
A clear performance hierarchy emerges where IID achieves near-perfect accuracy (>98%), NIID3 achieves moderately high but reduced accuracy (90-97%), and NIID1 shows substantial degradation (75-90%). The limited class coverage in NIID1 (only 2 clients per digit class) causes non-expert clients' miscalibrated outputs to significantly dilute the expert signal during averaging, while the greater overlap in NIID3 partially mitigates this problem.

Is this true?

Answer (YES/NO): NO